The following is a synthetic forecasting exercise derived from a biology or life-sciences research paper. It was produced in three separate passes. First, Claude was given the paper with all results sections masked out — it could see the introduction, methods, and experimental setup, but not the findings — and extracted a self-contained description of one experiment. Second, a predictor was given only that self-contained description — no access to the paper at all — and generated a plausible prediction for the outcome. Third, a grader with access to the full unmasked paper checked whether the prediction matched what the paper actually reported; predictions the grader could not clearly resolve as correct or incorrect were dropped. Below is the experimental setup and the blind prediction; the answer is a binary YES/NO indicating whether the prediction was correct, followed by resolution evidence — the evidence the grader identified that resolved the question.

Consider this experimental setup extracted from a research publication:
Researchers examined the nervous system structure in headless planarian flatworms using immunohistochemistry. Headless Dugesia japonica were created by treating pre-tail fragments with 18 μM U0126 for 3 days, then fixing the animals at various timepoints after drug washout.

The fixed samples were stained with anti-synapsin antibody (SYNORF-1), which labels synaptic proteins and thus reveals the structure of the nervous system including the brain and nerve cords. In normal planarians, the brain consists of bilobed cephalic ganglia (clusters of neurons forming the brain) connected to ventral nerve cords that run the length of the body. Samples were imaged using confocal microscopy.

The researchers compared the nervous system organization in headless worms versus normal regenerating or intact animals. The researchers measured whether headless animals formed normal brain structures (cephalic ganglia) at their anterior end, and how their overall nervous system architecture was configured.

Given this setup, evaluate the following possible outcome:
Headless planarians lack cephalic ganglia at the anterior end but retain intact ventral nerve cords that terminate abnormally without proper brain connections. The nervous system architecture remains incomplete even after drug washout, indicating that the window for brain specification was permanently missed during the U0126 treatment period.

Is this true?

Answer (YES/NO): NO